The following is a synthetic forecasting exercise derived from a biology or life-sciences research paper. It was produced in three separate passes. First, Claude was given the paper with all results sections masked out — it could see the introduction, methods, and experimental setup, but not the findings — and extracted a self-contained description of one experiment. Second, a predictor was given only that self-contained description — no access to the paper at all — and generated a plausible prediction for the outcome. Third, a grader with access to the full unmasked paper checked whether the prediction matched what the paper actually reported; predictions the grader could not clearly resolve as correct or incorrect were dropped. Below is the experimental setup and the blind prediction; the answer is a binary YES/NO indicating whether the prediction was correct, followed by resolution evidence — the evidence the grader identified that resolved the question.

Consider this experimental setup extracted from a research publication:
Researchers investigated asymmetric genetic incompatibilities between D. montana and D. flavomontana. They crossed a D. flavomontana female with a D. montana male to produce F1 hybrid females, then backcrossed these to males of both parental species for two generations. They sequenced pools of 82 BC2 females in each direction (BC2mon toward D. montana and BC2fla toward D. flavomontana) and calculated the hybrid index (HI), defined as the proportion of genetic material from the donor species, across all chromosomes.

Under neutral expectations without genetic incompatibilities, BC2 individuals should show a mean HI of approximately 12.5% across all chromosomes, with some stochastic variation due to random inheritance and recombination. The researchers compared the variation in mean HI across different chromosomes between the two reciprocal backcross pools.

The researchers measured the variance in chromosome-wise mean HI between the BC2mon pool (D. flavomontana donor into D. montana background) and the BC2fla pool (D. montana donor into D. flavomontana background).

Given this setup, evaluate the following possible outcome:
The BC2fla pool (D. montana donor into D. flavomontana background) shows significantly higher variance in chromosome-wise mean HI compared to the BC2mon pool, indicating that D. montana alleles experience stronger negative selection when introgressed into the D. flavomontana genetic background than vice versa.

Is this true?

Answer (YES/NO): YES